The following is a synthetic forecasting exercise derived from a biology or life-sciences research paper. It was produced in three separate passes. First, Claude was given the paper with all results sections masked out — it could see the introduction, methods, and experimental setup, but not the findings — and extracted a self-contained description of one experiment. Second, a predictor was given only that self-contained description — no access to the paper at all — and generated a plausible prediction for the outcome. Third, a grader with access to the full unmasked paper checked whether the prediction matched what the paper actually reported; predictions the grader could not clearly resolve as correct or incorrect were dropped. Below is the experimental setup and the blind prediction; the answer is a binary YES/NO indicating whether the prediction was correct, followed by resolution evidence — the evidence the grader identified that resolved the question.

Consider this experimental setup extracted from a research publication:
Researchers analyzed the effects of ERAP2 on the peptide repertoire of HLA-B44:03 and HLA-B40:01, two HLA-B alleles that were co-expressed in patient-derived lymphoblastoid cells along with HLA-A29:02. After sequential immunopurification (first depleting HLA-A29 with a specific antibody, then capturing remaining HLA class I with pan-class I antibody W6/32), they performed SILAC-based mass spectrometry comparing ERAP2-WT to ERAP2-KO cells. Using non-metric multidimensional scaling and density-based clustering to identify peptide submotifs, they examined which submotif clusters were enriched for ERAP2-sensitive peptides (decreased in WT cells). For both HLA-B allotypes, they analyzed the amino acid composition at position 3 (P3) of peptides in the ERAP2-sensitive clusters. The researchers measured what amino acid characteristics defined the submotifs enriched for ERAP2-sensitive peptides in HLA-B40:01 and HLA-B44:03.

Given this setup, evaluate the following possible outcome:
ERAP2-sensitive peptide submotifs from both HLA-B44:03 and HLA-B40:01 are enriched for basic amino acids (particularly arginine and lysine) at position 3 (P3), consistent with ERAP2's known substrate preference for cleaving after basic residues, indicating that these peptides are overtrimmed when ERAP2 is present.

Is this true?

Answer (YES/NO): NO